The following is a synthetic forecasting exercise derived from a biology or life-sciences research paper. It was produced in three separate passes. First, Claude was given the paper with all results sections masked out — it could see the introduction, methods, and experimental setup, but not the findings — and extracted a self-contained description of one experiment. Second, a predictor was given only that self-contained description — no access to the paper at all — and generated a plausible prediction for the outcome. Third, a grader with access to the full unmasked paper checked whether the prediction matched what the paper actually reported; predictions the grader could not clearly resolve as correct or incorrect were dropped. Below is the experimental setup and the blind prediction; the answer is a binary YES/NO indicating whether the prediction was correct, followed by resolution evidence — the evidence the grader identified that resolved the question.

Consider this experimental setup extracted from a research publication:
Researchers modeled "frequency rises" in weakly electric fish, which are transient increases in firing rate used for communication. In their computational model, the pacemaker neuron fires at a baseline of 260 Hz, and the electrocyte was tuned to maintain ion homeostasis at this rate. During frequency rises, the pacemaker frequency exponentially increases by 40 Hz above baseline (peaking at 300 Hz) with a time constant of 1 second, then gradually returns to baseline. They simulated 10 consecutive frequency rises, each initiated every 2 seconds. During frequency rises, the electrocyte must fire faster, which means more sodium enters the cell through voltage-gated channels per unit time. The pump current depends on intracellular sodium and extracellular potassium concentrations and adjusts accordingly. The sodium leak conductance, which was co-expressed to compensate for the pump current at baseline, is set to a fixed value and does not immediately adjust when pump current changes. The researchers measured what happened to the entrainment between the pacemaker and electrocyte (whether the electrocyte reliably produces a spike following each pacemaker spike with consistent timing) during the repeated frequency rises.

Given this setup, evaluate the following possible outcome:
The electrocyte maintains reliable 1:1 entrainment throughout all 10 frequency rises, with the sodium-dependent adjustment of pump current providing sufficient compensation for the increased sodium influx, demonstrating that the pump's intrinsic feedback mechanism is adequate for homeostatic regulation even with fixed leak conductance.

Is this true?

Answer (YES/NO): NO